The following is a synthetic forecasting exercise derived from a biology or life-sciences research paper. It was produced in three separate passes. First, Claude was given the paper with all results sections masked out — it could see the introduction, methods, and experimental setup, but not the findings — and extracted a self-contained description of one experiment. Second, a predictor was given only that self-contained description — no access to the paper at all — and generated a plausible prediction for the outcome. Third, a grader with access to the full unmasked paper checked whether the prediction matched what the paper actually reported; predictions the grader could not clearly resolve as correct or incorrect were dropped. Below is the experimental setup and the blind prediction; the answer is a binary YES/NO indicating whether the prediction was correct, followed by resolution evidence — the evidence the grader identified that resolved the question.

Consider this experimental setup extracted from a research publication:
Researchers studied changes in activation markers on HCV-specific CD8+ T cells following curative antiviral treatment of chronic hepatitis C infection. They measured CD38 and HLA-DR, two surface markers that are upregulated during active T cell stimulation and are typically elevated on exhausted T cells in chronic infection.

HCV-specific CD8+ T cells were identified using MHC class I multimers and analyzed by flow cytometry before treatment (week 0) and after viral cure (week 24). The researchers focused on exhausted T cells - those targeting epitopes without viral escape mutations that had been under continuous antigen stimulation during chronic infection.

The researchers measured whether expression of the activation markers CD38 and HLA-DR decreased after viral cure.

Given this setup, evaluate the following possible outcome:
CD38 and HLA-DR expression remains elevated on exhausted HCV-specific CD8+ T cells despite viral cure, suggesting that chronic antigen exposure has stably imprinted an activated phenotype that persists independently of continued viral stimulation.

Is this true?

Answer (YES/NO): NO